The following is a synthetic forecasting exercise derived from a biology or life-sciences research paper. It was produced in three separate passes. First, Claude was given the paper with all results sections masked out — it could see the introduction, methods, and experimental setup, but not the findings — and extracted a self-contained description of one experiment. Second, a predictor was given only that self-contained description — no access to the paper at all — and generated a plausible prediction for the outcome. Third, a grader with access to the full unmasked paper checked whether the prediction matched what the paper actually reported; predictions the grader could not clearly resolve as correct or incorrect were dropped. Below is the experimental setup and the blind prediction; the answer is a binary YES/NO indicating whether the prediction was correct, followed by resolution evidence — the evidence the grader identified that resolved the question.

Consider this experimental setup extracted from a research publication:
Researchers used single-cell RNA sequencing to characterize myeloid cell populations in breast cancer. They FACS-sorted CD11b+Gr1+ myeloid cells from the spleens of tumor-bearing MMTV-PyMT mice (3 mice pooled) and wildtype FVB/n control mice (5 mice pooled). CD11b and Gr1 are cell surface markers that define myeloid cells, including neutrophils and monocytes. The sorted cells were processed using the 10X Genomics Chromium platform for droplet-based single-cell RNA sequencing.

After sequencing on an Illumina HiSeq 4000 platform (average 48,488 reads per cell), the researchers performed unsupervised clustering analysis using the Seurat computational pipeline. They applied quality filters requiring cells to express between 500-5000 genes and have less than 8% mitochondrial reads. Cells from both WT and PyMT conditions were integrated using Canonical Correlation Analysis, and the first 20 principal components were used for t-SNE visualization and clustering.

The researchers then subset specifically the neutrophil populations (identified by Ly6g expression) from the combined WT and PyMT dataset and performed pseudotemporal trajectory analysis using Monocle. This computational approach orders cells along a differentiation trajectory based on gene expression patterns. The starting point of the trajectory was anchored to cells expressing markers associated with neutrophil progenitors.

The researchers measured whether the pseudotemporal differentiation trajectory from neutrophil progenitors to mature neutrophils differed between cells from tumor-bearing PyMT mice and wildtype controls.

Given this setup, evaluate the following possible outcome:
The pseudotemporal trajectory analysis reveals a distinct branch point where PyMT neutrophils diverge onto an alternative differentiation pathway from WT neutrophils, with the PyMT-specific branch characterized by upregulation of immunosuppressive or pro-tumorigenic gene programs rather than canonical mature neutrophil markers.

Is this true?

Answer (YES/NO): YES